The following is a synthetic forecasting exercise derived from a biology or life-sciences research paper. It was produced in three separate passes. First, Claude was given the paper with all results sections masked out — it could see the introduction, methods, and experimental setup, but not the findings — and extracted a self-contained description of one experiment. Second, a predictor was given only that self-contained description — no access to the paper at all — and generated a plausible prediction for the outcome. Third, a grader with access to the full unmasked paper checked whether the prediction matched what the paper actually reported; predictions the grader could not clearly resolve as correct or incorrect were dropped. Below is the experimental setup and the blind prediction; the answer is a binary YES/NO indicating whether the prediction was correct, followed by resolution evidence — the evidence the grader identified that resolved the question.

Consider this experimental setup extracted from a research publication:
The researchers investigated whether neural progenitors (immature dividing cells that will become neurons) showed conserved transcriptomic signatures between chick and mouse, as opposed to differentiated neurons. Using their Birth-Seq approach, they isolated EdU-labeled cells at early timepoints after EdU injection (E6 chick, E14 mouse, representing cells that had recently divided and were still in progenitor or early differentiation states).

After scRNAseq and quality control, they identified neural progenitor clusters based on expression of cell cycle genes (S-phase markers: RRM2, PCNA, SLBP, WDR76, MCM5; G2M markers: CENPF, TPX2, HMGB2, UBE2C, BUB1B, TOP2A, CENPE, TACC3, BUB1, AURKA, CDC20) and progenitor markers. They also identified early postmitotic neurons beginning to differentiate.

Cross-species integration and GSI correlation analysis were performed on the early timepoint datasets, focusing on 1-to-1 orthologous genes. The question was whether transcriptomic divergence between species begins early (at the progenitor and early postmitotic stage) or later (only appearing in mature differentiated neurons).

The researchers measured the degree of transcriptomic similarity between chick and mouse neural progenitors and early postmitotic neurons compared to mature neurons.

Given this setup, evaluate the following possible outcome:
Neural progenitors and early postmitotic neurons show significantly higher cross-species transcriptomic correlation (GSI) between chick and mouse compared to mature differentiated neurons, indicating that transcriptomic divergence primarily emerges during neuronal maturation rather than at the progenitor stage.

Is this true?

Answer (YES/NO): NO